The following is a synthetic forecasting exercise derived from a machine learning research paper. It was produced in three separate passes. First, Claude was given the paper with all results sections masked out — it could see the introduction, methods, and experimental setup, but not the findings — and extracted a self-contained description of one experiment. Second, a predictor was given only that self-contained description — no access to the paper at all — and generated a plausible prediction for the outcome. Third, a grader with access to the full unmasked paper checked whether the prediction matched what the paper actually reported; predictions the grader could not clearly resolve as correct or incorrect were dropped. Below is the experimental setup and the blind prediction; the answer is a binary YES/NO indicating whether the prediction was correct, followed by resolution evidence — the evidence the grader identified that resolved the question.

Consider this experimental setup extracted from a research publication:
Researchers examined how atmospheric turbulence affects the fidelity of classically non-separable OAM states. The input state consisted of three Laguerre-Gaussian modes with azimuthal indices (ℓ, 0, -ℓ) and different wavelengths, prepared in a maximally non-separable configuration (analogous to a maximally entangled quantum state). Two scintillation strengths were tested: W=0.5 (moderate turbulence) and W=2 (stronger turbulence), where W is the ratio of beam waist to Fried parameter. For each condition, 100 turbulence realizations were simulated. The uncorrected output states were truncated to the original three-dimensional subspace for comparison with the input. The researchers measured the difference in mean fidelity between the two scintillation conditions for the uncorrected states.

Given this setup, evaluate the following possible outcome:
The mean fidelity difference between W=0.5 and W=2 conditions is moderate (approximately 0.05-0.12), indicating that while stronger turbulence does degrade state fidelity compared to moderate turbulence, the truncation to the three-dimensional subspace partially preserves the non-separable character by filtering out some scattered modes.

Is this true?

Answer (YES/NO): YES